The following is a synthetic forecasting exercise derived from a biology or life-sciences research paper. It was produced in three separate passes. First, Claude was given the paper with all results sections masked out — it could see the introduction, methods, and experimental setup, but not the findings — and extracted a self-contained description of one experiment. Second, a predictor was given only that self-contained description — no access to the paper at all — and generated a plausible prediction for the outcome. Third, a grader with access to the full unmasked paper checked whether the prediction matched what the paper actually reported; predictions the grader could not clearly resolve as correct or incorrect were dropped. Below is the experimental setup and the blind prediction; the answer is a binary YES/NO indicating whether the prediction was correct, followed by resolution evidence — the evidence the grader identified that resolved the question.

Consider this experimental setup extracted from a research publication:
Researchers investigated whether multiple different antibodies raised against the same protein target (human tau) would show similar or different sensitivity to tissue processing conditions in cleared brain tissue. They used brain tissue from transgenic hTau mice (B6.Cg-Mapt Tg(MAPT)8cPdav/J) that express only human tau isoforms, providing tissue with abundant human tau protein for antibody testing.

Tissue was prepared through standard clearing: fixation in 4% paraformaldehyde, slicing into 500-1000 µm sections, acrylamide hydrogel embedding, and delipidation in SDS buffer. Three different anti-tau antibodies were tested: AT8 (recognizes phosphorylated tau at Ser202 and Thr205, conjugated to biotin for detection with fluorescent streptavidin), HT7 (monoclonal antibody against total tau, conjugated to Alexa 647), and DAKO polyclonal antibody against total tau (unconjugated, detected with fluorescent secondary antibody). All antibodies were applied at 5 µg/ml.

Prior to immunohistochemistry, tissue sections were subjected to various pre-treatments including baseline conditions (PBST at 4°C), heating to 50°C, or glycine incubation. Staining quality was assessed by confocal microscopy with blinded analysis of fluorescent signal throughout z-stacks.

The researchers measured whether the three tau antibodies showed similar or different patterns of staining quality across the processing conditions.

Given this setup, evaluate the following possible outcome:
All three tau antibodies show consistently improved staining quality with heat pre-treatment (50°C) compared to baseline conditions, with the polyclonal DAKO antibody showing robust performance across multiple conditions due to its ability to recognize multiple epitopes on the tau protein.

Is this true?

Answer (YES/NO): NO